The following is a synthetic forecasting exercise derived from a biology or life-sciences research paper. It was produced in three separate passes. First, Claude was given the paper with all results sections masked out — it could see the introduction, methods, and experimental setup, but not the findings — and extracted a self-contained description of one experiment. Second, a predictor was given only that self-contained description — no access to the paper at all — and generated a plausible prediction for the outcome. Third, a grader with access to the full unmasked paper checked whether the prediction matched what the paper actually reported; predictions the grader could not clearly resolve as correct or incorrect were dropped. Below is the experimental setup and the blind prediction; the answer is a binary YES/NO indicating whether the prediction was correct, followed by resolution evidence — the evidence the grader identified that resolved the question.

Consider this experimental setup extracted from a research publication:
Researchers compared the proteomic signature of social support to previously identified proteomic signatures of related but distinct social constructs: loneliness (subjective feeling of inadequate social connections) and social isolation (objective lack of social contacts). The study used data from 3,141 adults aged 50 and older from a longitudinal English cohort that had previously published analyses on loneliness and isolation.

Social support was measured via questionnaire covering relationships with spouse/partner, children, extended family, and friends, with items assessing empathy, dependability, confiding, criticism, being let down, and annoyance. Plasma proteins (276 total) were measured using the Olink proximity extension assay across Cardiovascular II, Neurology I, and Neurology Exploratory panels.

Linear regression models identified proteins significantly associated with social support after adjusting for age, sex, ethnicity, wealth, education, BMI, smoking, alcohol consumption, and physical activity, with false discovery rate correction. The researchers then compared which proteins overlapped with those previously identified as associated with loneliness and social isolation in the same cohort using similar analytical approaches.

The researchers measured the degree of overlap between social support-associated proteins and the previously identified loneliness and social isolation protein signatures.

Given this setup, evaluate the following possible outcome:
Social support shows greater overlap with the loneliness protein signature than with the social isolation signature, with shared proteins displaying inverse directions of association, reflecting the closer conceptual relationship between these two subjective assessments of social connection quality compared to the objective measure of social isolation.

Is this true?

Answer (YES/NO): NO